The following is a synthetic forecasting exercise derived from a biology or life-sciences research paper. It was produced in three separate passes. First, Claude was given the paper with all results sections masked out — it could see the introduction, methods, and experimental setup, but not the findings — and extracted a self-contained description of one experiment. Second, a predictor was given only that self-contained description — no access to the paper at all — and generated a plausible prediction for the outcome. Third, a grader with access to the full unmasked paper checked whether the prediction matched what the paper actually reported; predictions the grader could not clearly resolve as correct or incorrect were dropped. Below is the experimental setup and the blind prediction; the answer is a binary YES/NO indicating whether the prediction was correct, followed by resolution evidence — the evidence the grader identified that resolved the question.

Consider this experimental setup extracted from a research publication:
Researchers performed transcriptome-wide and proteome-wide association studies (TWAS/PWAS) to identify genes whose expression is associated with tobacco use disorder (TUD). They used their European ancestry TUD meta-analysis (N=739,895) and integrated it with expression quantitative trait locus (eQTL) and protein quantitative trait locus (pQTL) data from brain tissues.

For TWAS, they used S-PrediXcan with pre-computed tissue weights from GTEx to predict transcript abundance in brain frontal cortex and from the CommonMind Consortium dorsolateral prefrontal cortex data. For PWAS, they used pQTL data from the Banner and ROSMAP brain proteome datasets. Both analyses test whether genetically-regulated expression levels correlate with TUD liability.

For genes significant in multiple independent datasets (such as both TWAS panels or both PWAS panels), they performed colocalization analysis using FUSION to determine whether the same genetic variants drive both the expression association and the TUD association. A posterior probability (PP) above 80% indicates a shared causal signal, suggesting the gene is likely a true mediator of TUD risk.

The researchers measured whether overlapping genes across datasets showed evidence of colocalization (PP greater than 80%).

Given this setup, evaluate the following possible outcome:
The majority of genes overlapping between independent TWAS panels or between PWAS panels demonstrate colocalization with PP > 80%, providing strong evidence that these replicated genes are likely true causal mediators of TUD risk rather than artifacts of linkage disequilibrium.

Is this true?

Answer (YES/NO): NO